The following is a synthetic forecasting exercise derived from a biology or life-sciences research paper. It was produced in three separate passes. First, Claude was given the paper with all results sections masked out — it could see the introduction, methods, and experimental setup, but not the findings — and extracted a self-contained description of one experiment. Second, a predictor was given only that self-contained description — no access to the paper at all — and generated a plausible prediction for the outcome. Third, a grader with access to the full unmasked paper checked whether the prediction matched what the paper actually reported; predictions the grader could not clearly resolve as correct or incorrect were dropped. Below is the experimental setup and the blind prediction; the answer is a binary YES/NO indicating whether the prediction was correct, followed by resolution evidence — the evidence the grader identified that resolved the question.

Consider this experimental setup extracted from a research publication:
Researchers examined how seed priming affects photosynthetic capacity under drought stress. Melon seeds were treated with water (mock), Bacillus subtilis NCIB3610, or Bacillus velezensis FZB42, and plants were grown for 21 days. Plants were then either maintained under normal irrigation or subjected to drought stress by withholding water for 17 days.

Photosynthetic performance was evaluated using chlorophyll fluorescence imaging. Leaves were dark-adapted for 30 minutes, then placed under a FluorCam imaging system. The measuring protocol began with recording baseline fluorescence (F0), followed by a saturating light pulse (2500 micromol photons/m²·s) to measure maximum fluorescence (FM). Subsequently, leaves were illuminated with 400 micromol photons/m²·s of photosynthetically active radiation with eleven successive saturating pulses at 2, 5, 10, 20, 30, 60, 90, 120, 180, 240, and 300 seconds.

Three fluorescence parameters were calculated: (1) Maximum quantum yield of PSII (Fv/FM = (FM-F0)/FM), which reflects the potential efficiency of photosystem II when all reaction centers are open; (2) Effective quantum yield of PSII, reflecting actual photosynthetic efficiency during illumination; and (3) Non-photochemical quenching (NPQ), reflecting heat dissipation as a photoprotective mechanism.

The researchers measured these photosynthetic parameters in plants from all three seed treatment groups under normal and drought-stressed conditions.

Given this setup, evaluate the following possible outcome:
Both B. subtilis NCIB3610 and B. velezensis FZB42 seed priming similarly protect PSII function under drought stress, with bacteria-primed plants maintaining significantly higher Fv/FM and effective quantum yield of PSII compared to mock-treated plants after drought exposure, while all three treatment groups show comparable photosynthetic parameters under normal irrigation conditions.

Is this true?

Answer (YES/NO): YES